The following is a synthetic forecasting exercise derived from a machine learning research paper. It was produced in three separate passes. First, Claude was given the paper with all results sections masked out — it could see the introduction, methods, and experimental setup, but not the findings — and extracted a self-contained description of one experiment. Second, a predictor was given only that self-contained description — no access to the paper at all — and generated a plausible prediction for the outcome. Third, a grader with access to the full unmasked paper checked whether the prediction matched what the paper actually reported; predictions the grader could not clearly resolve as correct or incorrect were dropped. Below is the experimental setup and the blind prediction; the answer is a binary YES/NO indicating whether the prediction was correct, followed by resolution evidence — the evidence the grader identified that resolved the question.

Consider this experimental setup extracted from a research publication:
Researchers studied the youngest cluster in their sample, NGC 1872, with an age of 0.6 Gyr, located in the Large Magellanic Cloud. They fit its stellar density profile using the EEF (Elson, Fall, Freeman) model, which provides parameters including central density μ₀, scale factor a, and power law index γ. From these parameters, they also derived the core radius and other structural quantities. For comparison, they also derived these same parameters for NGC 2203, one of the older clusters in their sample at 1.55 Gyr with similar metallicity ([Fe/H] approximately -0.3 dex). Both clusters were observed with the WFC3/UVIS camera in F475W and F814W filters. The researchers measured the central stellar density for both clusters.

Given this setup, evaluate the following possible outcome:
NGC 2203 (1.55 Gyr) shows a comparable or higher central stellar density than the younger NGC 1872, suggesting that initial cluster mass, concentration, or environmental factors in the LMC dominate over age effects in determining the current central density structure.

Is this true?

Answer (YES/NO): NO